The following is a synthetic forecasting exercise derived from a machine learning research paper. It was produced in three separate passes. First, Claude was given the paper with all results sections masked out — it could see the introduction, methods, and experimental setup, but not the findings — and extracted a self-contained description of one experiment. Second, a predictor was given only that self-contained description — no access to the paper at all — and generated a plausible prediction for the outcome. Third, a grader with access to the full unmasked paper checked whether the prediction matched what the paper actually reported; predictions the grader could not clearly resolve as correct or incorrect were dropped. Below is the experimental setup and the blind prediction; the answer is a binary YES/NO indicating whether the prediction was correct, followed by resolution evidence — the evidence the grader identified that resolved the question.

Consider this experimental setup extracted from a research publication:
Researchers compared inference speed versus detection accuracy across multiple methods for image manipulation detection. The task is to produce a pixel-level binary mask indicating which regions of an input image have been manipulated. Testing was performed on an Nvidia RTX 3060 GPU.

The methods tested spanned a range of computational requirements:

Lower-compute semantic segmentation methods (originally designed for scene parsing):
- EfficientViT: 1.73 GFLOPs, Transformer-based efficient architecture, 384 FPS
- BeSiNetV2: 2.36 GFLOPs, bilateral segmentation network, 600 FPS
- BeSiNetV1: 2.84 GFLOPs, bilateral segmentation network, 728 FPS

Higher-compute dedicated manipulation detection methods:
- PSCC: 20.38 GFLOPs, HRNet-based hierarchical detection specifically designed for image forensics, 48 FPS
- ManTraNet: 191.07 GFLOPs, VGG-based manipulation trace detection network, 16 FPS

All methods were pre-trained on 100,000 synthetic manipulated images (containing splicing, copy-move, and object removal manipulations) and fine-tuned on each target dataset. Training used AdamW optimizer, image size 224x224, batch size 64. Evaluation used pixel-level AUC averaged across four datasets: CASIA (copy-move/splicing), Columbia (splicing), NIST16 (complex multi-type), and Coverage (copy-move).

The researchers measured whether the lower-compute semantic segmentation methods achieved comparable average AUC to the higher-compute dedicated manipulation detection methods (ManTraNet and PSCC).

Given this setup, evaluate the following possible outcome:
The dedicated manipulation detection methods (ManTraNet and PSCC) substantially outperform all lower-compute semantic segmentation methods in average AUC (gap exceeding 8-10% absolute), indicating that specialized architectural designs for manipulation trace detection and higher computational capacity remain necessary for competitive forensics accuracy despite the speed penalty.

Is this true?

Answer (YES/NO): NO